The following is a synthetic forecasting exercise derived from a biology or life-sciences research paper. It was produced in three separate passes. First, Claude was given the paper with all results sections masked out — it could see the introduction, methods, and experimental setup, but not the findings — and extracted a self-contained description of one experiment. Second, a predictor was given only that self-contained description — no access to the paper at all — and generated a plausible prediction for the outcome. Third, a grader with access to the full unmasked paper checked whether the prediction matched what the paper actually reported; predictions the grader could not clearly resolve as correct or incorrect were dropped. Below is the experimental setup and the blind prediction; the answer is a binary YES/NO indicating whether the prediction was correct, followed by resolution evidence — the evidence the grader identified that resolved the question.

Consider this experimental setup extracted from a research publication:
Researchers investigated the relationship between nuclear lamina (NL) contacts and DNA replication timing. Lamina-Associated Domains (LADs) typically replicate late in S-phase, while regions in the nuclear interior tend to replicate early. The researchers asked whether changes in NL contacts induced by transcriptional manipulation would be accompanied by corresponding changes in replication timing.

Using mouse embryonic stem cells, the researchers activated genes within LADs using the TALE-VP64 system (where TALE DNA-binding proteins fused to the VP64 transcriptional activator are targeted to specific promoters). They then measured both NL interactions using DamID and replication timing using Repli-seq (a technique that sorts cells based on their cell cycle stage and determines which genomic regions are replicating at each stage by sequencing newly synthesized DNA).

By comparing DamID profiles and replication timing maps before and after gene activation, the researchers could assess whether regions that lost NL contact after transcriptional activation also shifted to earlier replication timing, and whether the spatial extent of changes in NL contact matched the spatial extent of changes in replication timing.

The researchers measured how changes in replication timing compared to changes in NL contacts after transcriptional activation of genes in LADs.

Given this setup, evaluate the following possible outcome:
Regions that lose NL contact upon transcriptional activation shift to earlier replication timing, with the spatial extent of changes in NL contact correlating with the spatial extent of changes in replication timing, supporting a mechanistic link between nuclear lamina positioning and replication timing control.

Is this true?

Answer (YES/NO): NO